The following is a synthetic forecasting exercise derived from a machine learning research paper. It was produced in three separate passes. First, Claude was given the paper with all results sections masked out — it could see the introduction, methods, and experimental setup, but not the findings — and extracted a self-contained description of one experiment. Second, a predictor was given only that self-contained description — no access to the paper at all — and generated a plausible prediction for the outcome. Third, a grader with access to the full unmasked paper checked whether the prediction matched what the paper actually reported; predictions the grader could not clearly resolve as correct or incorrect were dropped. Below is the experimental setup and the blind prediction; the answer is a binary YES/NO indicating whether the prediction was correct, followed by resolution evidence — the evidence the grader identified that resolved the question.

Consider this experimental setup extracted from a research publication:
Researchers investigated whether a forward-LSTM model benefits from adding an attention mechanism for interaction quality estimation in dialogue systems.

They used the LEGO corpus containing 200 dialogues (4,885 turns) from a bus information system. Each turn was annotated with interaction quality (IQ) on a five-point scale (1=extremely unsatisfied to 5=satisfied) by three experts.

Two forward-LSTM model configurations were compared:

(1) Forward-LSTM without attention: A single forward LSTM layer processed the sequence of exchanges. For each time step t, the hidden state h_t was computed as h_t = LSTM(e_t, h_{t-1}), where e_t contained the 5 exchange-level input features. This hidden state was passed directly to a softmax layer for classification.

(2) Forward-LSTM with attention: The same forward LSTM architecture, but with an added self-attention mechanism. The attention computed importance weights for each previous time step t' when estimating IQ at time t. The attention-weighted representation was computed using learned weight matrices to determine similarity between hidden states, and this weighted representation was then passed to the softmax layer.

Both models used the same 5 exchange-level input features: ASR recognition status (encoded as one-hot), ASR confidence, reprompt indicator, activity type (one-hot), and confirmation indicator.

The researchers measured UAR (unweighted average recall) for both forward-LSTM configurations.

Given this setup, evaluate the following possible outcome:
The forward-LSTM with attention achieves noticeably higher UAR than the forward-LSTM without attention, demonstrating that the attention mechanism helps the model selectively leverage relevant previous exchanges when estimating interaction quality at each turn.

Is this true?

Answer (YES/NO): NO